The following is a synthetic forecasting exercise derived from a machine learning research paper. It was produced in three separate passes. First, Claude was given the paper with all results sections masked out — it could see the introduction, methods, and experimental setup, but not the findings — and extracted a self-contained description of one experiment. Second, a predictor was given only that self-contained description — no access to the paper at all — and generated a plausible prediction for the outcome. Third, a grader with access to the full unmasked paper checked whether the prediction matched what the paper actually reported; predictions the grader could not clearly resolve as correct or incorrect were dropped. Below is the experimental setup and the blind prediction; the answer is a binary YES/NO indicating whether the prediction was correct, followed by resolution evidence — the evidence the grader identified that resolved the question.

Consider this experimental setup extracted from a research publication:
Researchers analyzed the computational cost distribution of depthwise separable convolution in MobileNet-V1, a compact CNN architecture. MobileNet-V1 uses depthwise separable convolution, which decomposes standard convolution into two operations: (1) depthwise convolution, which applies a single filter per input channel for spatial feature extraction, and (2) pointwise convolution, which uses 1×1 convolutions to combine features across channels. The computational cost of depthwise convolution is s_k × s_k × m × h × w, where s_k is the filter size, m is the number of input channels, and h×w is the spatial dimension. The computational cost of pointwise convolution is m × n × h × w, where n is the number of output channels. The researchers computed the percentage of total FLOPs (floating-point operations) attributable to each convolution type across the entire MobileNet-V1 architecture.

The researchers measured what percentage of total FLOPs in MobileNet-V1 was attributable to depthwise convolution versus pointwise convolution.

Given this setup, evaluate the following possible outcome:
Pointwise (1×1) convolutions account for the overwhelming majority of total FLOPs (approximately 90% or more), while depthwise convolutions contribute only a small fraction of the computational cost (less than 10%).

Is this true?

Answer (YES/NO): YES